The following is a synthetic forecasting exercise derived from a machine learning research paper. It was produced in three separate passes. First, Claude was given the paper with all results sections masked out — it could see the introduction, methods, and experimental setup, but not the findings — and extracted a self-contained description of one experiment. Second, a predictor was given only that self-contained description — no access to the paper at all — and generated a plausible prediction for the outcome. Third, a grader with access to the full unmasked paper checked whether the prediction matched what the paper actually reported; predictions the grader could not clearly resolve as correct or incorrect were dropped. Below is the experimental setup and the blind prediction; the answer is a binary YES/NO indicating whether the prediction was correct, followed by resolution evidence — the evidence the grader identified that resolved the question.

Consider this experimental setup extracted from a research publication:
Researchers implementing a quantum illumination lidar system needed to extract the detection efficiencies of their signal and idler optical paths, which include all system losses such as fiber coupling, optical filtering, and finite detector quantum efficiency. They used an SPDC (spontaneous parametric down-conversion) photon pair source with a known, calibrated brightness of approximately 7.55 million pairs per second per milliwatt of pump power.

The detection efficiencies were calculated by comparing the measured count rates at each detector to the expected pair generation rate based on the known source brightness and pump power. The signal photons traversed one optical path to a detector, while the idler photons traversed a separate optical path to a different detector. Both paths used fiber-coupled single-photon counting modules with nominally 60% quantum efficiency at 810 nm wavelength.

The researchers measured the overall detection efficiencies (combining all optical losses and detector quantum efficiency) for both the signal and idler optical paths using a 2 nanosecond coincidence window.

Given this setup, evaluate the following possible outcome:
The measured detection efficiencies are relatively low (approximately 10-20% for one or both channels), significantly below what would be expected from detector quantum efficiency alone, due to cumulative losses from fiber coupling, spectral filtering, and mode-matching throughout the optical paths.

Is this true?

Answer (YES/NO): NO